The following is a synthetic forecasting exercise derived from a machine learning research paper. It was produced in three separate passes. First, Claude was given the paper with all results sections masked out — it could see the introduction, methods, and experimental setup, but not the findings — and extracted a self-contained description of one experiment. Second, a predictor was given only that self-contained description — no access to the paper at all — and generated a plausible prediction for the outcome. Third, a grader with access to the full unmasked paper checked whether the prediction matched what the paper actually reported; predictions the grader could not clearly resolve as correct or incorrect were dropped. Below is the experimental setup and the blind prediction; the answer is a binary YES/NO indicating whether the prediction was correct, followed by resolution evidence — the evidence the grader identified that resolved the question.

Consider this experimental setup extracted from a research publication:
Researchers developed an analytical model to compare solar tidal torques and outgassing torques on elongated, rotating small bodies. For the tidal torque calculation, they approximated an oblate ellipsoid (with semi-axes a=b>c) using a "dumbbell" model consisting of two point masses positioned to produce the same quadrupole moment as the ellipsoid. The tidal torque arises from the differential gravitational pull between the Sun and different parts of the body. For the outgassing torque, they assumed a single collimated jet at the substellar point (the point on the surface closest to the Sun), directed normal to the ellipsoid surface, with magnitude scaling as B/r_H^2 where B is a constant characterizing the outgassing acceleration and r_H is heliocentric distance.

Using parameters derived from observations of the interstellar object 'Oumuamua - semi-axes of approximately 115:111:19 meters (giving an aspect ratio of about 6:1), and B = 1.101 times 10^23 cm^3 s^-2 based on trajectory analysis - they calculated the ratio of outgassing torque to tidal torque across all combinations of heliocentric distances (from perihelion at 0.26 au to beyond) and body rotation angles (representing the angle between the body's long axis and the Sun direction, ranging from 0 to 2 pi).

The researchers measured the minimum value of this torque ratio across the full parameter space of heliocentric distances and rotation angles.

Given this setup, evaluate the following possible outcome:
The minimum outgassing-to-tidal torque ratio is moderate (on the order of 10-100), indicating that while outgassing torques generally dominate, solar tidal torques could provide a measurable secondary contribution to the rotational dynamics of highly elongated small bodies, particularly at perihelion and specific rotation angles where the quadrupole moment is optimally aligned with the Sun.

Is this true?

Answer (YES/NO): NO